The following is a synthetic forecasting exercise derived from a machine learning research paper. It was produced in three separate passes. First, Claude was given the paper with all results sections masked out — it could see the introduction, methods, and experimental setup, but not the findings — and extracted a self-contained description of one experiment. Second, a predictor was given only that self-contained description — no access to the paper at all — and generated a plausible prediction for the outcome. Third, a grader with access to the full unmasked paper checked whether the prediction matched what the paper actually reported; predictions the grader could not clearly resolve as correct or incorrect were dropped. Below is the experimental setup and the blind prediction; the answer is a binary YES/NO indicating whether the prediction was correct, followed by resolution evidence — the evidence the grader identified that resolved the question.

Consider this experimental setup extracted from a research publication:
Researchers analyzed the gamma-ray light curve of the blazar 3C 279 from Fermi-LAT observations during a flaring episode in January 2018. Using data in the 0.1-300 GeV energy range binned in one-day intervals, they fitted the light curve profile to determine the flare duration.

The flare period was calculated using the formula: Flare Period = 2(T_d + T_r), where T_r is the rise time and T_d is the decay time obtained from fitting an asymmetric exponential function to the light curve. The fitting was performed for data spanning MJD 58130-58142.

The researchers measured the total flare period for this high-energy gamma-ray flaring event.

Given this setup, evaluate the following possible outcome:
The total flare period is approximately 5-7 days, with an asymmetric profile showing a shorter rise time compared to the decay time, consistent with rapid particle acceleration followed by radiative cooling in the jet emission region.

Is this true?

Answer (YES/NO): YES